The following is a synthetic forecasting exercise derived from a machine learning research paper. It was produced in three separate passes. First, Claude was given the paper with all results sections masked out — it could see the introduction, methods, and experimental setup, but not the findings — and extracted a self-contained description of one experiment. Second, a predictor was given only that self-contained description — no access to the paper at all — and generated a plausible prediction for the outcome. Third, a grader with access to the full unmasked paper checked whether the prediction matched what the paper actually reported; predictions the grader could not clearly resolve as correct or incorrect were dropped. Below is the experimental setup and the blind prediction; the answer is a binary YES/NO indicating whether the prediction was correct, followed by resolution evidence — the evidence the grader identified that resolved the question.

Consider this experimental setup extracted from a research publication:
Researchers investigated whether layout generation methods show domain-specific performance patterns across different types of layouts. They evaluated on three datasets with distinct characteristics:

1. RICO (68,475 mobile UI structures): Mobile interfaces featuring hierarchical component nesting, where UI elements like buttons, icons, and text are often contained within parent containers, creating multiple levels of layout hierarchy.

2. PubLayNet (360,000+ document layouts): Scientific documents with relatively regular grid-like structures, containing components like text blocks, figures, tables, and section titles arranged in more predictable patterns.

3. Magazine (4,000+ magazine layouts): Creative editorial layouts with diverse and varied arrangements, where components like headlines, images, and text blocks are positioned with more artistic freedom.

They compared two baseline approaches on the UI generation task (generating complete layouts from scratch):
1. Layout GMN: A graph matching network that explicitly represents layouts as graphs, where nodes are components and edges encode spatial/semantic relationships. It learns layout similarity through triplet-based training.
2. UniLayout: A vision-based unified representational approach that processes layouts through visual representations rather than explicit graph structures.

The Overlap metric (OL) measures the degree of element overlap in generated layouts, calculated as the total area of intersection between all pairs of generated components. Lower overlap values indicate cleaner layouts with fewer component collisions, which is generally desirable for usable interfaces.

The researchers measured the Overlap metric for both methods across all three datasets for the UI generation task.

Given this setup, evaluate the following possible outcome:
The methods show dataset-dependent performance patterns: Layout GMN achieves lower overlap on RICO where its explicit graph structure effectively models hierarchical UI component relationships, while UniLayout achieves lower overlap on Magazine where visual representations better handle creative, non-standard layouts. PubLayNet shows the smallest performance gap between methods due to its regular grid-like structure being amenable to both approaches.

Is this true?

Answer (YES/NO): NO